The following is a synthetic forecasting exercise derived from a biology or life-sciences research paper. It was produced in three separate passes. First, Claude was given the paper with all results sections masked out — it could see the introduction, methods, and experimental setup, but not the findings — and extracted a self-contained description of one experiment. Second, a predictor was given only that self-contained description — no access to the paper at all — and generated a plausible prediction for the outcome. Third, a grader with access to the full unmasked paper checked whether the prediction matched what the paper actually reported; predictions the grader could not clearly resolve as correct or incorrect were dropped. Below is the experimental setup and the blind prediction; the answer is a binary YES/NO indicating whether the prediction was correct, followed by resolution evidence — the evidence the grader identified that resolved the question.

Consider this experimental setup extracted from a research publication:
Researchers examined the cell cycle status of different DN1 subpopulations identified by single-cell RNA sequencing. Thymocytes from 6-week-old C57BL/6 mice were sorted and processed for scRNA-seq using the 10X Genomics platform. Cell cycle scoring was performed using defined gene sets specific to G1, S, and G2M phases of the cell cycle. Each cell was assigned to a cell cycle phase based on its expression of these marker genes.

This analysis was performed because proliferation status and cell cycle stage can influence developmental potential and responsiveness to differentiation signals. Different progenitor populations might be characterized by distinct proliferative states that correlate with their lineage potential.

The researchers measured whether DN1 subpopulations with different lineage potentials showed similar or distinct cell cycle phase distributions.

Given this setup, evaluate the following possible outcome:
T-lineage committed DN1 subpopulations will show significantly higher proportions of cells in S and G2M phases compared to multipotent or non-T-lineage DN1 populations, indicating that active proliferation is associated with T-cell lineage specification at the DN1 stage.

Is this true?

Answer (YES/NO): NO